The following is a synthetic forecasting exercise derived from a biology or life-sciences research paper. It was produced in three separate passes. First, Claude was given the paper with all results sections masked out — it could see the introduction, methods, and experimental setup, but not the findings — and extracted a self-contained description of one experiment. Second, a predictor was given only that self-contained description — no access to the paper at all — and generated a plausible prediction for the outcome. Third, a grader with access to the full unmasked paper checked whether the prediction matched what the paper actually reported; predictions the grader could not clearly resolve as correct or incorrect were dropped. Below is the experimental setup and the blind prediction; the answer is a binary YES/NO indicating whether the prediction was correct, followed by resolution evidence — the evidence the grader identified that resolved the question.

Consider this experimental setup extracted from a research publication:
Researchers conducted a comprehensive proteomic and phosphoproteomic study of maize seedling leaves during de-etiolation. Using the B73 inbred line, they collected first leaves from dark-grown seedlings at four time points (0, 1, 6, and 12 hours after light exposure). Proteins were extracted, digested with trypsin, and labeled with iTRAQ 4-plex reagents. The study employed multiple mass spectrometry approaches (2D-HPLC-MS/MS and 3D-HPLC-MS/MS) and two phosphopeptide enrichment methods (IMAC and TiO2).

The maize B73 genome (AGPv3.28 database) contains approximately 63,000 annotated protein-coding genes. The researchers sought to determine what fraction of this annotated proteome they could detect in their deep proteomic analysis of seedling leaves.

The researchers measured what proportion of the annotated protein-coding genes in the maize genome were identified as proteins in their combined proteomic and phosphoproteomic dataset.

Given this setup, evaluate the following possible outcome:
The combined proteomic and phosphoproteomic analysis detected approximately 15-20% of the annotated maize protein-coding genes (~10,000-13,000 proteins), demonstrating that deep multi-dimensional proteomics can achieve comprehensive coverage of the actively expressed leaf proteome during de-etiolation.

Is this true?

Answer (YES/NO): NO